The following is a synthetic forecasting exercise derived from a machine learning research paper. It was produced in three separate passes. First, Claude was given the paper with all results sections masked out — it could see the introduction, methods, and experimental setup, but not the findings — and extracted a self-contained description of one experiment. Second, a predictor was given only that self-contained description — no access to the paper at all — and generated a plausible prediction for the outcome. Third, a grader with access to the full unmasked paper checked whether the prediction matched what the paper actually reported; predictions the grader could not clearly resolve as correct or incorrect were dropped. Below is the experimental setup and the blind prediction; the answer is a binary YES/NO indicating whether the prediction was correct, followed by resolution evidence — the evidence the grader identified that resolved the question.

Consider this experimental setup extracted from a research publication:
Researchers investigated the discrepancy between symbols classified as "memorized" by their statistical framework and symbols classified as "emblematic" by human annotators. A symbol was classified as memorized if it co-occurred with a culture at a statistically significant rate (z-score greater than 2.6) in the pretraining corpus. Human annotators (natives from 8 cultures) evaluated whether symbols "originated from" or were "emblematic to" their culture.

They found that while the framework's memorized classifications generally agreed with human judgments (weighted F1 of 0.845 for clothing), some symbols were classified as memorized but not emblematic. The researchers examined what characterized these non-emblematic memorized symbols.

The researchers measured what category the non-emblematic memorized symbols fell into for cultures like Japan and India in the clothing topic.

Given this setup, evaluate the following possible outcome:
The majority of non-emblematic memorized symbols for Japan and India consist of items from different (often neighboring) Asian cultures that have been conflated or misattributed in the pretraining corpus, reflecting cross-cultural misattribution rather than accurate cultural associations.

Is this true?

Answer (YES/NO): NO